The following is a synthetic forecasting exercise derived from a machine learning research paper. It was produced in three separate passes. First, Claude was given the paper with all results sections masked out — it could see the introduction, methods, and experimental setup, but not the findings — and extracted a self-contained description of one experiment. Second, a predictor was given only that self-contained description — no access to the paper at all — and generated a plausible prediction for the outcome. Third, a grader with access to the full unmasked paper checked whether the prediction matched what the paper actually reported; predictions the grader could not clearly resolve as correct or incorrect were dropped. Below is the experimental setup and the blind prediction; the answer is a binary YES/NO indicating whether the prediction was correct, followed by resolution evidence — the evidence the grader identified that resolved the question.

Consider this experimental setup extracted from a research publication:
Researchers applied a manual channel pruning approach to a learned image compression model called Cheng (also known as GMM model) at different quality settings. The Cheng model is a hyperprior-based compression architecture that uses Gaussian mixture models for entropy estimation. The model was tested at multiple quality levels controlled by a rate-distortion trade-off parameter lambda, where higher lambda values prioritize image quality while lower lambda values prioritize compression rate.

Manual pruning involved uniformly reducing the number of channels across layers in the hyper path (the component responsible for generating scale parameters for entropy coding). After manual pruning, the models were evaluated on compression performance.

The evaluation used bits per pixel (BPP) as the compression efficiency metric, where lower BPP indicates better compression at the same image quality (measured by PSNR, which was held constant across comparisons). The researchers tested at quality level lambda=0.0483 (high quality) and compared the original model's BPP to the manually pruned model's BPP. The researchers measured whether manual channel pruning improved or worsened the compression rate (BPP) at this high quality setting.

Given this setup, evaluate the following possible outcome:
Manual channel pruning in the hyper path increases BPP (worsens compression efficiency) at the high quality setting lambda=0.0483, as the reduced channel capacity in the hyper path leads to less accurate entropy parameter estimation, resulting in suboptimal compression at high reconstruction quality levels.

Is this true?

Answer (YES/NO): YES